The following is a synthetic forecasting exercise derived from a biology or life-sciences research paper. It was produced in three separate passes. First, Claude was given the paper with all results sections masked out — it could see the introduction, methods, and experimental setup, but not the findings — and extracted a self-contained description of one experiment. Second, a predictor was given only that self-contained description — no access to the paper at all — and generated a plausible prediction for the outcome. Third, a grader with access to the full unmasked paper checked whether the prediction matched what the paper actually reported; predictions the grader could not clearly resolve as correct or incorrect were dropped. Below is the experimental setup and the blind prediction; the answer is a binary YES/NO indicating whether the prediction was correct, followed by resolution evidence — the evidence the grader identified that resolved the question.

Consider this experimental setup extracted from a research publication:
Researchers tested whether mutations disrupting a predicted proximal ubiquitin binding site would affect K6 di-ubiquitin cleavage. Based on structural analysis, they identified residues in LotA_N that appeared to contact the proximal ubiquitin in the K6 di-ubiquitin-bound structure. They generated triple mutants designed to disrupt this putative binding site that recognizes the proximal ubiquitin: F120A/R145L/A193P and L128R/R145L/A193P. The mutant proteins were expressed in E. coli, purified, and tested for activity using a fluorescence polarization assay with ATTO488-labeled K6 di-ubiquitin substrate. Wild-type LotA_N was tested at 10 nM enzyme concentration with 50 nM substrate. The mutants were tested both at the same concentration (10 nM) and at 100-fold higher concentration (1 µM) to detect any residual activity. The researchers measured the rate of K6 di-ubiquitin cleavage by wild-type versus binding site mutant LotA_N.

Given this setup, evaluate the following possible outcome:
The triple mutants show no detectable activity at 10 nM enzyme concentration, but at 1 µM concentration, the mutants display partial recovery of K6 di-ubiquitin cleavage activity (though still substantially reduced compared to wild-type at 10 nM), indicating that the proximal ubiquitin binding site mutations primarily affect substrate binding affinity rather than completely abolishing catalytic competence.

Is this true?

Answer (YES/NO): NO